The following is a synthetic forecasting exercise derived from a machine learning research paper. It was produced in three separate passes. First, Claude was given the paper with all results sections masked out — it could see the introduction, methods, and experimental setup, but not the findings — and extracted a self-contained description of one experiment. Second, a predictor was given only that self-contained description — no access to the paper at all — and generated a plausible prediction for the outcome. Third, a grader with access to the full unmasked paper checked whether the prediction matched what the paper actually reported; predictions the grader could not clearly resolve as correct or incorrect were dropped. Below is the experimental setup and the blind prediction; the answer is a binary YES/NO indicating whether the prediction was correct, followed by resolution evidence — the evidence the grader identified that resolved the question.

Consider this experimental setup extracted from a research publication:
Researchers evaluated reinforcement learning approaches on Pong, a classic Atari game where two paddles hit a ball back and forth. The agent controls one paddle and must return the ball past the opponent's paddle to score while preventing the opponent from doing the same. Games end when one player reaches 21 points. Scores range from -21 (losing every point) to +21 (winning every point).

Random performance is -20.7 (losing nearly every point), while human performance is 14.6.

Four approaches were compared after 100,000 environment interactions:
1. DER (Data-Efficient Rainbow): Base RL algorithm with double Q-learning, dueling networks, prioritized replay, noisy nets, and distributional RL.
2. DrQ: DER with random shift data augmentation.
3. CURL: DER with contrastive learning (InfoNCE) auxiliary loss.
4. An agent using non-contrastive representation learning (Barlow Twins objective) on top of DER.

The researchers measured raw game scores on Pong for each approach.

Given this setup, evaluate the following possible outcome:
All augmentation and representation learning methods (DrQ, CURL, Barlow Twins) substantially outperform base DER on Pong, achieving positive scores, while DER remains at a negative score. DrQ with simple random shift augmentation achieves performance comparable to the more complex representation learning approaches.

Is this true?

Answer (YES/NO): NO